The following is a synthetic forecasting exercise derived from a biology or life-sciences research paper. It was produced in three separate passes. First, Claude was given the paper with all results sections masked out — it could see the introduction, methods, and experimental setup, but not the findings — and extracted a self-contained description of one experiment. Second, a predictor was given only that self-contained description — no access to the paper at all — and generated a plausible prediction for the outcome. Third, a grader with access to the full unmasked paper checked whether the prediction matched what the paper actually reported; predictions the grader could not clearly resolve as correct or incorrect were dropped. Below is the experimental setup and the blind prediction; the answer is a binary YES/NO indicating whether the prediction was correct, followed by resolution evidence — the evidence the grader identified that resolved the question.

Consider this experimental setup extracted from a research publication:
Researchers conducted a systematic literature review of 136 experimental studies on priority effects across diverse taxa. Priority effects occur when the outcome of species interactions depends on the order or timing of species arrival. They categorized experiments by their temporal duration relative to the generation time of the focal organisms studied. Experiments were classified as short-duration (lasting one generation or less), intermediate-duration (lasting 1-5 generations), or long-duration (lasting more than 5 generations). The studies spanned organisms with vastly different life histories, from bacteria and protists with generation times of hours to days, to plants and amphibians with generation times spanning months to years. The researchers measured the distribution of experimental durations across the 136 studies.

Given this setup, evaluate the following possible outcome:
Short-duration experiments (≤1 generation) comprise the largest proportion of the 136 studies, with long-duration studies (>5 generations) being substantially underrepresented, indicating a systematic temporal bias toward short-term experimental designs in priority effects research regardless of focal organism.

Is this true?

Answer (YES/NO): NO